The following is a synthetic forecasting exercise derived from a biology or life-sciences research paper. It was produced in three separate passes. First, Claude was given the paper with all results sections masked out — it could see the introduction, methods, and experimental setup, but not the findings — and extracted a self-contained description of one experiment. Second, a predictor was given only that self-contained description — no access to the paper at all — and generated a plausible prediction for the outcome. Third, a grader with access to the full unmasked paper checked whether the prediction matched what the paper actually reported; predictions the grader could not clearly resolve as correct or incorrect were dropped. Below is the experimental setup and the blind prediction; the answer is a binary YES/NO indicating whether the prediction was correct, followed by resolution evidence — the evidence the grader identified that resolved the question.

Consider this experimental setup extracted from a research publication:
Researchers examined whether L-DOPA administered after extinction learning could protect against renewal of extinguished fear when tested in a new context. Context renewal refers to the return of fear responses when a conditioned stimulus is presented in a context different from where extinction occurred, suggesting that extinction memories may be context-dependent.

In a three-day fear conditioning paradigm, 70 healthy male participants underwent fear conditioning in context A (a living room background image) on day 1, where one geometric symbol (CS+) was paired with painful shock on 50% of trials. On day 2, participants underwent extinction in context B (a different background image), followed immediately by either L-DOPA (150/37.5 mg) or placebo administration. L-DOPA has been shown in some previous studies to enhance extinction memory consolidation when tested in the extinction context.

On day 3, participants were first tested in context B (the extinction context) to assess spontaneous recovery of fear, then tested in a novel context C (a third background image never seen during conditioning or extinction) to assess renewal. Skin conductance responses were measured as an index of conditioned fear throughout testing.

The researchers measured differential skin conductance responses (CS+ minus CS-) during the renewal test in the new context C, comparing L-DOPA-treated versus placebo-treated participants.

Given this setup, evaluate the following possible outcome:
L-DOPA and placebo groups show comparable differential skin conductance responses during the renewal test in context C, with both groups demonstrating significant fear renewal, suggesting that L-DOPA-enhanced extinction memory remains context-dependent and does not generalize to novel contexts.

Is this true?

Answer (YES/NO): YES